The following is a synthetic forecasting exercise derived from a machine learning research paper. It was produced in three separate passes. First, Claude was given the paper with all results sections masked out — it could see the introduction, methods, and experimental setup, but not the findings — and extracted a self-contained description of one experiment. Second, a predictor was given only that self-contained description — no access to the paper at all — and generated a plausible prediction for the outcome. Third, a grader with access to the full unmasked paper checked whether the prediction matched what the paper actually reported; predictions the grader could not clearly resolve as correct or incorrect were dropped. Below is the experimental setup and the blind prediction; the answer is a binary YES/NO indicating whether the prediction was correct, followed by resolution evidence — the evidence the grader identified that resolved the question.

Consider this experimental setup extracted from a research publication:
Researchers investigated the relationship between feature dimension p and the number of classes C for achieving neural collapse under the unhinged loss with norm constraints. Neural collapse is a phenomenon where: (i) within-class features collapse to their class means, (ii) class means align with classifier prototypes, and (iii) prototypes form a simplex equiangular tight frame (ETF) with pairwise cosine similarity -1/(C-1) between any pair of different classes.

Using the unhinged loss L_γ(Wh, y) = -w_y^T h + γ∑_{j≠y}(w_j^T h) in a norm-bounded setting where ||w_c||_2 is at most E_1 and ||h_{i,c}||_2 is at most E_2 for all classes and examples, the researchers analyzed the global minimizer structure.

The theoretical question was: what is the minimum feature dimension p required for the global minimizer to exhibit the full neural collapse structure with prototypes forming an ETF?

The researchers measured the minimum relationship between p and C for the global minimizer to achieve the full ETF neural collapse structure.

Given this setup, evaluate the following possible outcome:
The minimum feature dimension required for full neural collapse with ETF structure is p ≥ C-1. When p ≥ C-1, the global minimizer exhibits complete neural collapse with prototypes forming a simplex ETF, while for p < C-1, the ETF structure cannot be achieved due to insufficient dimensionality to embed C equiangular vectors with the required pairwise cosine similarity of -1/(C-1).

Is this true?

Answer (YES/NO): YES